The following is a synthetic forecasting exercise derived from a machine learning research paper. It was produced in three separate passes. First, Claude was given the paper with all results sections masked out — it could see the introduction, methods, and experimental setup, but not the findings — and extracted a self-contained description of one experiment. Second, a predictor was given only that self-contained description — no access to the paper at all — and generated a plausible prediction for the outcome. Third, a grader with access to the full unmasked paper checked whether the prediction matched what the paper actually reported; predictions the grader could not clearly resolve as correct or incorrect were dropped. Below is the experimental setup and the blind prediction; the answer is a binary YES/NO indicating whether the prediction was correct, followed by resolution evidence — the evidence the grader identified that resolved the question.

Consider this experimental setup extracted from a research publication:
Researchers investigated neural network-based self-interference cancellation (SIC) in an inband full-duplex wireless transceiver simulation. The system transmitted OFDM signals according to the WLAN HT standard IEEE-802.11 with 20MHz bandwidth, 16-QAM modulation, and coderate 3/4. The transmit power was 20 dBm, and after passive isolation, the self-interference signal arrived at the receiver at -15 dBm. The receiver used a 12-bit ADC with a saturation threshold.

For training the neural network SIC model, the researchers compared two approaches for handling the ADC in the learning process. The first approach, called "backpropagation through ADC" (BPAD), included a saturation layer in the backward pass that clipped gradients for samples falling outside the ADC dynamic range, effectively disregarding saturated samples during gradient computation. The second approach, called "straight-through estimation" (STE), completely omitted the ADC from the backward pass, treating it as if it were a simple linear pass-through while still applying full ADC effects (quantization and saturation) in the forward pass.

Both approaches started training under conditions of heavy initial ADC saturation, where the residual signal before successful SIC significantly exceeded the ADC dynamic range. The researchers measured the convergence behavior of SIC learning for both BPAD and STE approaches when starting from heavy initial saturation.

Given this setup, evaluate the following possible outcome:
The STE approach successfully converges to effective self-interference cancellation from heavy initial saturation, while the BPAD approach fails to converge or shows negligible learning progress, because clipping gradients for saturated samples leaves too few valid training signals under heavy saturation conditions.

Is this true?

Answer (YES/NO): NO